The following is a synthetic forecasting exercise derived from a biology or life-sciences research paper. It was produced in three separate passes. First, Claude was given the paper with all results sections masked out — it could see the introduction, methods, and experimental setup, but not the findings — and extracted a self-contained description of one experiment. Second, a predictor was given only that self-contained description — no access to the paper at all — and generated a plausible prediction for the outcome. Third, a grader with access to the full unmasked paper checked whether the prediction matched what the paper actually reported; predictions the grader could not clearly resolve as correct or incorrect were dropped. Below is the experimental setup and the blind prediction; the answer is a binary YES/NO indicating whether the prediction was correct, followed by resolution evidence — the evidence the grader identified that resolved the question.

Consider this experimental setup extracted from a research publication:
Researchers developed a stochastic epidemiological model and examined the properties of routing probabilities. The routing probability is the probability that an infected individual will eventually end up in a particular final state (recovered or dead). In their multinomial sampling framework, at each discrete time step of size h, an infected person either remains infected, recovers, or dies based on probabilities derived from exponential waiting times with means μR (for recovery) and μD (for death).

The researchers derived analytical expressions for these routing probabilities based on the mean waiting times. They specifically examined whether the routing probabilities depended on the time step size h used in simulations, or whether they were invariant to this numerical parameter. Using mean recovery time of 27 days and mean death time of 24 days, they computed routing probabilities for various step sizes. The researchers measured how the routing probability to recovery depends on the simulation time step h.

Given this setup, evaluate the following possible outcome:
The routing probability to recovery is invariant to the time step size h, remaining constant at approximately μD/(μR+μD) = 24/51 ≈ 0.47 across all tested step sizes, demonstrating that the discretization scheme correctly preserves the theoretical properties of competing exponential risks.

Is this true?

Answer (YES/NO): YES